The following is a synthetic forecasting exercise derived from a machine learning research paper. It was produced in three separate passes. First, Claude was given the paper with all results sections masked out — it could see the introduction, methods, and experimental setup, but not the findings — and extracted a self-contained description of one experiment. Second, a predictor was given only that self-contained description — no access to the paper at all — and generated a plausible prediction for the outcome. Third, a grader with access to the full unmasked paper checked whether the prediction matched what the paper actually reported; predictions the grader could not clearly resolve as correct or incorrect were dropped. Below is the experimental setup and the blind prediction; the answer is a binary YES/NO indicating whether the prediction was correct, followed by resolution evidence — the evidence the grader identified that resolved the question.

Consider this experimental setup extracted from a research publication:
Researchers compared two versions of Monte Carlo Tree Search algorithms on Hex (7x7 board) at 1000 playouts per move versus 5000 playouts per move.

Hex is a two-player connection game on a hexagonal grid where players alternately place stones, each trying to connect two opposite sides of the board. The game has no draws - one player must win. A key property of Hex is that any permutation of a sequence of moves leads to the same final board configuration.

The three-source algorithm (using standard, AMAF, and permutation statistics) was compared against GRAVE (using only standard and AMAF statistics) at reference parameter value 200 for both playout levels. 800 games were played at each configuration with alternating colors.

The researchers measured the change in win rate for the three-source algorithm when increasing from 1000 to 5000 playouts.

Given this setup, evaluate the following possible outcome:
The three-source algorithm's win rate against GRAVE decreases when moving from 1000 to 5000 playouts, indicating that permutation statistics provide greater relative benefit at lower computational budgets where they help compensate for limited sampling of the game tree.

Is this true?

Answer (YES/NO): NO